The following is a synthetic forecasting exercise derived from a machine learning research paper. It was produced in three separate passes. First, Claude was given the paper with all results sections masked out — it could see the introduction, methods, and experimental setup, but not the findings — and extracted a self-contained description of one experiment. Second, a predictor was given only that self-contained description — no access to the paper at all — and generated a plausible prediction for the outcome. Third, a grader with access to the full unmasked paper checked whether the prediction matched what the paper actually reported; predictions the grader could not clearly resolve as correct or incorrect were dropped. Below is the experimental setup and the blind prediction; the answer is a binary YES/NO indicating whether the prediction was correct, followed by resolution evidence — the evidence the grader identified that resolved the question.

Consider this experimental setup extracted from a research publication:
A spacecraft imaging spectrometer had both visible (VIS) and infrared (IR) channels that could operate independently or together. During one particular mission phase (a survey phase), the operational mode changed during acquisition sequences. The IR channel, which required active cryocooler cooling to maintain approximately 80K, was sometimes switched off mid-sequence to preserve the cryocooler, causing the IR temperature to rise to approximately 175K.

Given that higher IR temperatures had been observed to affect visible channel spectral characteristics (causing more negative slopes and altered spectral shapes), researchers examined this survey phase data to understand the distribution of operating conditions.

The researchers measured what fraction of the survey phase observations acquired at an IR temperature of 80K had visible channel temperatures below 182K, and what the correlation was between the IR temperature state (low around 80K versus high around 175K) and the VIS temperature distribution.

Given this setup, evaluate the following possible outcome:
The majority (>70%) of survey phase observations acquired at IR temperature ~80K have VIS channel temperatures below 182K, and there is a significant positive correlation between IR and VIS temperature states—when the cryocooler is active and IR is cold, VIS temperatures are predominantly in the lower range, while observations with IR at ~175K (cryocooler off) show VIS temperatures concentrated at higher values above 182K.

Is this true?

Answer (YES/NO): YES